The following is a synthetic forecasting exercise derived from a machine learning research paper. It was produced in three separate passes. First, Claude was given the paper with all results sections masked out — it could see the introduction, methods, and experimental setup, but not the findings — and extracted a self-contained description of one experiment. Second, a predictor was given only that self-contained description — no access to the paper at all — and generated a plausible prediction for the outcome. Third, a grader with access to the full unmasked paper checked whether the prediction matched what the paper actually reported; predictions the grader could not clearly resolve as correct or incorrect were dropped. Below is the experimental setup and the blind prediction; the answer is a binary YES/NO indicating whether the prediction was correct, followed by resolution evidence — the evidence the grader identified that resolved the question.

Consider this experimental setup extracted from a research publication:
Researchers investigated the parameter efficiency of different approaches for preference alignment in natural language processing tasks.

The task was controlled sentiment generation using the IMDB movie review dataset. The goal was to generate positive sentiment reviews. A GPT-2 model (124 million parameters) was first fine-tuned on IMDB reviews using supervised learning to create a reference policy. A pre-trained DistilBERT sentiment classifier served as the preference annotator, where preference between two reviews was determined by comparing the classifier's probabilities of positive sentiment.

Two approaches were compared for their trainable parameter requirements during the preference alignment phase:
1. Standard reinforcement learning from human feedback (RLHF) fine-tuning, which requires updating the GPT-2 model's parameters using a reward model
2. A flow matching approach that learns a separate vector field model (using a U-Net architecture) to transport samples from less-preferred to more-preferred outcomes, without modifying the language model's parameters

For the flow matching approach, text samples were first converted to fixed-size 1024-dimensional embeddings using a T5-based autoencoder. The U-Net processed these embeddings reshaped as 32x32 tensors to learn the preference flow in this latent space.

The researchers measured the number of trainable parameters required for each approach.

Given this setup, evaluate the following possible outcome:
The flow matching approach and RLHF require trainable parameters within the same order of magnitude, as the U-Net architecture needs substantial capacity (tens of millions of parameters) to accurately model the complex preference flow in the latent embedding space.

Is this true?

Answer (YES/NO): NO